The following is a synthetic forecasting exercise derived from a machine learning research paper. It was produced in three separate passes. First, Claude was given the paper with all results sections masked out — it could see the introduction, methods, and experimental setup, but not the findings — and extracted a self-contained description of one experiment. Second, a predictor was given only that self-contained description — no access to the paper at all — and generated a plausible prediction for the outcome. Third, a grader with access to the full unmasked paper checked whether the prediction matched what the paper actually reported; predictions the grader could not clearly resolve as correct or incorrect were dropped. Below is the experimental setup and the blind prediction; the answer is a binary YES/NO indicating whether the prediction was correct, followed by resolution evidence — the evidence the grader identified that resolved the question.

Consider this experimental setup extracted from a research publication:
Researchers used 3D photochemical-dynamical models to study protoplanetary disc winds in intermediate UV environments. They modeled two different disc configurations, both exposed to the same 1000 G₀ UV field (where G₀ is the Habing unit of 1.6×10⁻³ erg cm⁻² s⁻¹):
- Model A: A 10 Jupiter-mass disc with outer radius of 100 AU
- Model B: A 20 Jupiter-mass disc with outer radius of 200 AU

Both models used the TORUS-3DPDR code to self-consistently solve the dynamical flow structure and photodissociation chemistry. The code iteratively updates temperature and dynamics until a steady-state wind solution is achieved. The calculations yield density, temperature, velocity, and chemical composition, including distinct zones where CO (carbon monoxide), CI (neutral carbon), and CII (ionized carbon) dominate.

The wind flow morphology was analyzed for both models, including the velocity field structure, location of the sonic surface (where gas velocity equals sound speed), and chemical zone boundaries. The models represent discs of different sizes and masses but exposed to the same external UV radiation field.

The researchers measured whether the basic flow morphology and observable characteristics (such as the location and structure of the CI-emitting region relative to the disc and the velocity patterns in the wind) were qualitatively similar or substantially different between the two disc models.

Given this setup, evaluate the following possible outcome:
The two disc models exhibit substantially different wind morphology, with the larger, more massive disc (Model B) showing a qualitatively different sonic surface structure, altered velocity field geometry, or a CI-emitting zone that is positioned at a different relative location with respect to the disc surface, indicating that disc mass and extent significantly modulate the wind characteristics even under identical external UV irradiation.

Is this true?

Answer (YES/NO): NO